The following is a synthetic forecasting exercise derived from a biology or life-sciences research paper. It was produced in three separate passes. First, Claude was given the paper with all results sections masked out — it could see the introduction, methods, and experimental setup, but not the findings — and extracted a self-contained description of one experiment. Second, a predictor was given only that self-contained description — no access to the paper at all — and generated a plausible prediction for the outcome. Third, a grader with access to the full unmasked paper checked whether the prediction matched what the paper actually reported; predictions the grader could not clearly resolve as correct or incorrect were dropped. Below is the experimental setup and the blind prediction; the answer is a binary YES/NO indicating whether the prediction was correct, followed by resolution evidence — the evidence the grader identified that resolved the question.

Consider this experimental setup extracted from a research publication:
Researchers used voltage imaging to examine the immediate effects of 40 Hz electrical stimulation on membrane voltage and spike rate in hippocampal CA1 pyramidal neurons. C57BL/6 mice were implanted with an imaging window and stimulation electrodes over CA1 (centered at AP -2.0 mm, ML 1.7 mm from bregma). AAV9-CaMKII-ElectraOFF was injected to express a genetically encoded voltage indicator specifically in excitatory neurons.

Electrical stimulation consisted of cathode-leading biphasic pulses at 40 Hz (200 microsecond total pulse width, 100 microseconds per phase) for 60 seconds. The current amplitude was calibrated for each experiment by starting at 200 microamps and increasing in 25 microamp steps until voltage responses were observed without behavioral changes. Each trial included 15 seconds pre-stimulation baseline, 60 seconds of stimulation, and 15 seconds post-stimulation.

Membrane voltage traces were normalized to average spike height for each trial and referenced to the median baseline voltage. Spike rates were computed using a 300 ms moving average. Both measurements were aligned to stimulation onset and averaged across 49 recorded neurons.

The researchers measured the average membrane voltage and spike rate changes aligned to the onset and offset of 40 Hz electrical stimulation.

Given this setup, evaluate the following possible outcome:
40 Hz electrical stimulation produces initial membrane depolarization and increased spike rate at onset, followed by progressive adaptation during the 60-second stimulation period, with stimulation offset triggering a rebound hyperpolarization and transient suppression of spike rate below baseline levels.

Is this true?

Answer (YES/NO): NO